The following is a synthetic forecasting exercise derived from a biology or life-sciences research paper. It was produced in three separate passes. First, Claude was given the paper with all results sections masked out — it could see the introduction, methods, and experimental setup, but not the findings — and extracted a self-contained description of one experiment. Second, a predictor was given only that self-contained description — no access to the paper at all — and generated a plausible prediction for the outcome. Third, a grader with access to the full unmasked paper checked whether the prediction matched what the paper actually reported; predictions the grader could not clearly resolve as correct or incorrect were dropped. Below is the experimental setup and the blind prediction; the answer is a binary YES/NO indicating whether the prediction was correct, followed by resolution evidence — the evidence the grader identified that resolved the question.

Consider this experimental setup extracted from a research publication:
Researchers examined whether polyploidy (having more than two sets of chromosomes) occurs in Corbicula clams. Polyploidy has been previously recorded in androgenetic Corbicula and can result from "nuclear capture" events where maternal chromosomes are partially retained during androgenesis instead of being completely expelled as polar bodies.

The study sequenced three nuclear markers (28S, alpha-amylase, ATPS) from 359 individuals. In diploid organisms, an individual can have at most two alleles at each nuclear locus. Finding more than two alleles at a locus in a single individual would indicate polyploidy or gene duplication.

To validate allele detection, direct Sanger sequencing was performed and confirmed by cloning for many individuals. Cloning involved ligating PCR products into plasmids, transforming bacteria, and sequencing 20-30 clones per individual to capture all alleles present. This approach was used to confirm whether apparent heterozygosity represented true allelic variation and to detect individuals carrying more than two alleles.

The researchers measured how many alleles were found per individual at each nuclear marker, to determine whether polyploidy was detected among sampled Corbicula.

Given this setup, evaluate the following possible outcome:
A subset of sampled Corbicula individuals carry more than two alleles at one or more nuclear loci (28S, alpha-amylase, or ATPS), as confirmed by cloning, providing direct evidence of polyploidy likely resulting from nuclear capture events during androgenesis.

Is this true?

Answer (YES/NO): YES